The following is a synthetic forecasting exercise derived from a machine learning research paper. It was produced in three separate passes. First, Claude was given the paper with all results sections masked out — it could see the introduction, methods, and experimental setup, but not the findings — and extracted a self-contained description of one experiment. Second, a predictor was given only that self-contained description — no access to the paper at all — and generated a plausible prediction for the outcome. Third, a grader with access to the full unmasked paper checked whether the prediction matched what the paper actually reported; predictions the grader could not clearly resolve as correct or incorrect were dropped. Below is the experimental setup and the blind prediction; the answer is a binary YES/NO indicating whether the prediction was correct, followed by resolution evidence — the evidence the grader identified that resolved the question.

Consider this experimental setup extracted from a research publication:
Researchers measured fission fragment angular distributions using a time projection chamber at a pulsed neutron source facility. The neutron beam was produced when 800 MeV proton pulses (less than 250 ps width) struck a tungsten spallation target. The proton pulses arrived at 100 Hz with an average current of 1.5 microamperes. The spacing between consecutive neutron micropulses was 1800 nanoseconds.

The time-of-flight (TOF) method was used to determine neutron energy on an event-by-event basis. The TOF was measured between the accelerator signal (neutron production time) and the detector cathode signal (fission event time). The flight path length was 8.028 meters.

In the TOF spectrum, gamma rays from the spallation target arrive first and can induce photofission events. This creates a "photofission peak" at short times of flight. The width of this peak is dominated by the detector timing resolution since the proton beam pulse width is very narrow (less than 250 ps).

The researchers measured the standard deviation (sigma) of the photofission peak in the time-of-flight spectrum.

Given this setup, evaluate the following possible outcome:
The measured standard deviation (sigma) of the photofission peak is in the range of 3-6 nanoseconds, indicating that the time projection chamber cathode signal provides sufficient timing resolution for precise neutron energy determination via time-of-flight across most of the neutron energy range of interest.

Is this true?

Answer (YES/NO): YES